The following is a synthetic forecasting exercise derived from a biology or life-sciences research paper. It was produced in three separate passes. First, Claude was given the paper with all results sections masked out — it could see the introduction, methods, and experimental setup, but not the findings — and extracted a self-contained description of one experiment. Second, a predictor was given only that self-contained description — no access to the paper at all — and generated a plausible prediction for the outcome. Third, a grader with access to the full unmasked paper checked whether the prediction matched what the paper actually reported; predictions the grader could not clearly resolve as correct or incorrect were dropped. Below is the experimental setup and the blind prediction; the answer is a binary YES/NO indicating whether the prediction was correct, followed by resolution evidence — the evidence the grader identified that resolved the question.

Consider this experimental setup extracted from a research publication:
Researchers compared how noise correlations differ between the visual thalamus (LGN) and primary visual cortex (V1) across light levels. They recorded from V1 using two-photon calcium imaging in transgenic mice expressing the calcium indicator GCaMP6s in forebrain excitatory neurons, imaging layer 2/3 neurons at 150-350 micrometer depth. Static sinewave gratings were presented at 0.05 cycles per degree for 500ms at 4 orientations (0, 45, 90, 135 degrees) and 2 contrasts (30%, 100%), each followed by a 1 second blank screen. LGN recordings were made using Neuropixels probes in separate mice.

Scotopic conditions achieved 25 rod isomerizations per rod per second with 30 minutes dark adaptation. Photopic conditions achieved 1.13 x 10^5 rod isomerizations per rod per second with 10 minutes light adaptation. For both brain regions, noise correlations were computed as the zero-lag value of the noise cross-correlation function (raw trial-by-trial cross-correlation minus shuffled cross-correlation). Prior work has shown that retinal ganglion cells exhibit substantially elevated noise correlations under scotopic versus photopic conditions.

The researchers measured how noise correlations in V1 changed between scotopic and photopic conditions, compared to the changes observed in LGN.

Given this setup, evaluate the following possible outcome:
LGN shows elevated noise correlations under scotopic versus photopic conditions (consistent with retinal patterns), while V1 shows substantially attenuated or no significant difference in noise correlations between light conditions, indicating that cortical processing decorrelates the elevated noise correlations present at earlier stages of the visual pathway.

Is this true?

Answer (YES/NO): YES